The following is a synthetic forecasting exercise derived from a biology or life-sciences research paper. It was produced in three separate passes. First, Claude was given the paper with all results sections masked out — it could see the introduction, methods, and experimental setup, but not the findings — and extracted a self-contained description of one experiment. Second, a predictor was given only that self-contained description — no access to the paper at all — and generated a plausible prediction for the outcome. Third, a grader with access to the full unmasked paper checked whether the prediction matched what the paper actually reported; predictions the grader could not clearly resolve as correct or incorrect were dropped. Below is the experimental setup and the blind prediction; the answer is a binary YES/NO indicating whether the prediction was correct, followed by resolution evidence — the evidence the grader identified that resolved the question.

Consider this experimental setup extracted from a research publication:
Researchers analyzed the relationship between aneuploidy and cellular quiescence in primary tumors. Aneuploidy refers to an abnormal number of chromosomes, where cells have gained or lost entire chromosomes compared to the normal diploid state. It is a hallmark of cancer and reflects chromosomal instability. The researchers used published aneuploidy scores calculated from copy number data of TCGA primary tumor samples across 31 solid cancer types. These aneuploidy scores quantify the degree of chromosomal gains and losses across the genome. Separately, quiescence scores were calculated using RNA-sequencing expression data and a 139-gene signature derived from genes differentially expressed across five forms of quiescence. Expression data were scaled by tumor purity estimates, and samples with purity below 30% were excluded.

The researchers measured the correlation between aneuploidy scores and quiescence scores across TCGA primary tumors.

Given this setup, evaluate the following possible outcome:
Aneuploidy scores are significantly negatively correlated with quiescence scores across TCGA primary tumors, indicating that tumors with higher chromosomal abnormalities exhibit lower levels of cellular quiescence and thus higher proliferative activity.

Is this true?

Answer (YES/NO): YES